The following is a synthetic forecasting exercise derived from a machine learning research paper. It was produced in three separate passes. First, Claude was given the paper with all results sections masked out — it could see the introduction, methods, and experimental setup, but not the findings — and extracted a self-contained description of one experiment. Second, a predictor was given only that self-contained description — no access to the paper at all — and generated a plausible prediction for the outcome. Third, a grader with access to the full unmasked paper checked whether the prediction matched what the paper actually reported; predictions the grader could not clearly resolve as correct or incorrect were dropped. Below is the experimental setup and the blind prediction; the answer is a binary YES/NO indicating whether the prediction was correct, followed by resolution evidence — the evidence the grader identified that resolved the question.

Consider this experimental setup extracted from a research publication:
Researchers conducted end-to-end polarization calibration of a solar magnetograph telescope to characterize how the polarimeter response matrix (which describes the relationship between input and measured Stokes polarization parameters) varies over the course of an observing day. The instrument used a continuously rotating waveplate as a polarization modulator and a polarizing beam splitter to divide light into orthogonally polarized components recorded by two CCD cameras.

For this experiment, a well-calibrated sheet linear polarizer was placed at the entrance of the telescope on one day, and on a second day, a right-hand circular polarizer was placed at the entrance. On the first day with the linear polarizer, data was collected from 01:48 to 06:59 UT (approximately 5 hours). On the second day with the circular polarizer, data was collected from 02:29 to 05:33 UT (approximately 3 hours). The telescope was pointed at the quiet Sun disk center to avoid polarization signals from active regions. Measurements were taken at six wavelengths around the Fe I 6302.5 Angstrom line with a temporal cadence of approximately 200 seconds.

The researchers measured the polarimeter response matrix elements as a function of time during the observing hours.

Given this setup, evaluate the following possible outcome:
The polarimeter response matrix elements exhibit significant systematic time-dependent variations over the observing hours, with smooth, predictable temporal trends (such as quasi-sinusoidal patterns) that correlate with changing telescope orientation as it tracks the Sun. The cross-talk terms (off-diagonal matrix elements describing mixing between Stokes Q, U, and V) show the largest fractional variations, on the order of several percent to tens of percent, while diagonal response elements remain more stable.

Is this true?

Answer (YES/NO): NO